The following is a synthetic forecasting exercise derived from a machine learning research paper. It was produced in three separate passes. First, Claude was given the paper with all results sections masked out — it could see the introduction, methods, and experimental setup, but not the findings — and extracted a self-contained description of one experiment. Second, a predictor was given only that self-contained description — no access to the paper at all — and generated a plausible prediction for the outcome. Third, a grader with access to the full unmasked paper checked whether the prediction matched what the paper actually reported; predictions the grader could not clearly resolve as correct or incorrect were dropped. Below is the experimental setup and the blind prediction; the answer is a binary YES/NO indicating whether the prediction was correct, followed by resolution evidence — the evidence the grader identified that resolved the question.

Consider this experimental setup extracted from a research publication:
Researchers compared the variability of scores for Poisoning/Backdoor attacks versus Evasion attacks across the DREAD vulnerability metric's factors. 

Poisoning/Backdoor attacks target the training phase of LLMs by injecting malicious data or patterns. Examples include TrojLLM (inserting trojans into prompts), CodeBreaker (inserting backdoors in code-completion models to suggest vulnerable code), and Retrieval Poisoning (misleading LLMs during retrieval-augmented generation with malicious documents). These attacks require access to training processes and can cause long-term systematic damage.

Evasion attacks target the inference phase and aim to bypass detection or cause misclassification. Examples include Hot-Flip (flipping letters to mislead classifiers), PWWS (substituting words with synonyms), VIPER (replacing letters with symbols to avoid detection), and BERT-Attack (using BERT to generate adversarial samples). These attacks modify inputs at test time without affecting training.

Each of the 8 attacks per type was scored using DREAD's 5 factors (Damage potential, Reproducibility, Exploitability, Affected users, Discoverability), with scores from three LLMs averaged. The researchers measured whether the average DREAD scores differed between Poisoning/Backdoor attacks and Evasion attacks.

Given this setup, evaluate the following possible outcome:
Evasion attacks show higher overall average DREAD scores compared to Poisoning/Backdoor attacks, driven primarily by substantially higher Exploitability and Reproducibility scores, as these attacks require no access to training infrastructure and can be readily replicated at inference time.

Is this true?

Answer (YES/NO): NO